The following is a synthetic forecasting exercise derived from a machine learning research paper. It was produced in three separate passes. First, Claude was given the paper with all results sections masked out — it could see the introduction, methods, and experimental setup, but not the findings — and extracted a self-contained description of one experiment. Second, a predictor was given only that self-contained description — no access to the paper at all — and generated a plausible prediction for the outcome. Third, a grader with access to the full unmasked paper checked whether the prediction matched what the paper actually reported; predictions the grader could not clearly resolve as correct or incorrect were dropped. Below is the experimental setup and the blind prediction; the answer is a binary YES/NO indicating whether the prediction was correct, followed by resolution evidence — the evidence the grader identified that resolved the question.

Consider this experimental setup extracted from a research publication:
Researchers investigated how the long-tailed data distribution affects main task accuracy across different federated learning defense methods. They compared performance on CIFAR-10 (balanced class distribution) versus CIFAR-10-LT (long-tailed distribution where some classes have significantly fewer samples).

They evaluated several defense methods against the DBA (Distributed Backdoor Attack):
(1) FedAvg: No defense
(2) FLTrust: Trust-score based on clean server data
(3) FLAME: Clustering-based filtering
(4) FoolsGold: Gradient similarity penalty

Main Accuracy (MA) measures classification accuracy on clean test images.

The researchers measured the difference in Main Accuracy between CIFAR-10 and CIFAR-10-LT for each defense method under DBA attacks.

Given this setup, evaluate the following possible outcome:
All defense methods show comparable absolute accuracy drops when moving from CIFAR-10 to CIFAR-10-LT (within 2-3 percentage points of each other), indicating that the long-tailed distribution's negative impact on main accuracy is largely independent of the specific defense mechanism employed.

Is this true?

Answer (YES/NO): NO